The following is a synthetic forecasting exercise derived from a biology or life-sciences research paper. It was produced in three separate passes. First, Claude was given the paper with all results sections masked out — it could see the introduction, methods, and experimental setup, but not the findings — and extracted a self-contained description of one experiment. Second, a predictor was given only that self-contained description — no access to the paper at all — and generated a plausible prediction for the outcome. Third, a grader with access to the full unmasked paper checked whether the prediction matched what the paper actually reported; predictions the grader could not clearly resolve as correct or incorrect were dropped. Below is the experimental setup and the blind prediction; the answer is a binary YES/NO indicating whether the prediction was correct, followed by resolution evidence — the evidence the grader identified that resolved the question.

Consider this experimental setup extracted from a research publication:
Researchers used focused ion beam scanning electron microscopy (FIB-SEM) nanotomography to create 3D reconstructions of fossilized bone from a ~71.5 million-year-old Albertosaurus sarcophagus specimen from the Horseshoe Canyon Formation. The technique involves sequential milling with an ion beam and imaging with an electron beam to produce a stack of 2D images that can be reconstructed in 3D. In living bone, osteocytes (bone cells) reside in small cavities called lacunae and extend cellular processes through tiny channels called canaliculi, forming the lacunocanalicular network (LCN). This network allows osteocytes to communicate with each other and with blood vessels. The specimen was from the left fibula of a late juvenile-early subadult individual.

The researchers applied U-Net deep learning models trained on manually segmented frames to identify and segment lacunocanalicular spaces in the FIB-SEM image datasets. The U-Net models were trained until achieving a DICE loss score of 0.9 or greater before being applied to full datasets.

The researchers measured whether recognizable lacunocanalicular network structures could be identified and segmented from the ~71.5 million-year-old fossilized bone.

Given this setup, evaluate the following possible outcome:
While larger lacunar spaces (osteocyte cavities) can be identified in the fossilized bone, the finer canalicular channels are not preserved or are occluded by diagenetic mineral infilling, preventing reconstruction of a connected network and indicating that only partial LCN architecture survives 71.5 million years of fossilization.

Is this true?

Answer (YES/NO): NO